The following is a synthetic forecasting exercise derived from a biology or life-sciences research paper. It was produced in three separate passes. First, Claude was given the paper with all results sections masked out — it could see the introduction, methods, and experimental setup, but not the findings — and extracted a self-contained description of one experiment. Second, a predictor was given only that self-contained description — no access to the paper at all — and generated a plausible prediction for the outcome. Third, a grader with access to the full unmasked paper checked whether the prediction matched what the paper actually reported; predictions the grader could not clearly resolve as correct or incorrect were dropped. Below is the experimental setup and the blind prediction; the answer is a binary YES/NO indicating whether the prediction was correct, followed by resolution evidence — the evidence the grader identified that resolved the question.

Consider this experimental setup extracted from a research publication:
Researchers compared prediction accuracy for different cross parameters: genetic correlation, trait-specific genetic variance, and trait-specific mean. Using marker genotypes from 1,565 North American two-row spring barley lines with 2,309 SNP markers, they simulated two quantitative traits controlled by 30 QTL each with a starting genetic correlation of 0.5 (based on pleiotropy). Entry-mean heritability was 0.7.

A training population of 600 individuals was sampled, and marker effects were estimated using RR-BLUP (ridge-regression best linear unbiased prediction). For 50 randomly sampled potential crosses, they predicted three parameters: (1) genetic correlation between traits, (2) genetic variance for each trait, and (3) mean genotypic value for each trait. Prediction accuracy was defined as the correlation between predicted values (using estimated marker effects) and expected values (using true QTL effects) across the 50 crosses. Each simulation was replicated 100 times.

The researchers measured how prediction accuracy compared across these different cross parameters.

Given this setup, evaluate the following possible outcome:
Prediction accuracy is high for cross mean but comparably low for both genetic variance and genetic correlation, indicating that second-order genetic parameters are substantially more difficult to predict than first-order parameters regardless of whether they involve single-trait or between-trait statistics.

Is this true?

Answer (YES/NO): NO